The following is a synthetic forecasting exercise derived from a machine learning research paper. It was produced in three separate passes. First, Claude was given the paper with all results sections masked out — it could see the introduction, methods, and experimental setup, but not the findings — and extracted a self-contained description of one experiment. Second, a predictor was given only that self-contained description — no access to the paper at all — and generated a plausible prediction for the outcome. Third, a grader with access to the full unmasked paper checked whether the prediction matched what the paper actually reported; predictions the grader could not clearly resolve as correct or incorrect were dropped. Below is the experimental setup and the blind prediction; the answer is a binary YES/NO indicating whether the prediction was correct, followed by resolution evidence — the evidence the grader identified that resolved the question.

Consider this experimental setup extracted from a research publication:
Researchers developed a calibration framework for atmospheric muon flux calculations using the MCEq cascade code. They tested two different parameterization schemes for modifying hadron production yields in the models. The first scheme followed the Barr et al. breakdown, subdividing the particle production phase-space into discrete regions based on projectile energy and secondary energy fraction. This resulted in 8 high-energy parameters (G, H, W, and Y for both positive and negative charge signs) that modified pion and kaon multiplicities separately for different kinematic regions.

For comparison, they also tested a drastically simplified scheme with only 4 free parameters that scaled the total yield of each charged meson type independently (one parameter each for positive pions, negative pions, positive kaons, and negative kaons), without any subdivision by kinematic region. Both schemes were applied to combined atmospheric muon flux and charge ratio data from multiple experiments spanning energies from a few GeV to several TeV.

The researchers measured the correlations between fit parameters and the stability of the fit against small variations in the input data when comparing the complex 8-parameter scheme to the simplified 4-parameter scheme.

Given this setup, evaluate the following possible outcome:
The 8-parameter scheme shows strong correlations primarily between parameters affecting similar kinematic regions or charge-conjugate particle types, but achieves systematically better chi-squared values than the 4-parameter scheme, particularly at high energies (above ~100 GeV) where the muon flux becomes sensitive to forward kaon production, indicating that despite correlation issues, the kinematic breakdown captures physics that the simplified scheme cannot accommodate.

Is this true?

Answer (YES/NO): NO